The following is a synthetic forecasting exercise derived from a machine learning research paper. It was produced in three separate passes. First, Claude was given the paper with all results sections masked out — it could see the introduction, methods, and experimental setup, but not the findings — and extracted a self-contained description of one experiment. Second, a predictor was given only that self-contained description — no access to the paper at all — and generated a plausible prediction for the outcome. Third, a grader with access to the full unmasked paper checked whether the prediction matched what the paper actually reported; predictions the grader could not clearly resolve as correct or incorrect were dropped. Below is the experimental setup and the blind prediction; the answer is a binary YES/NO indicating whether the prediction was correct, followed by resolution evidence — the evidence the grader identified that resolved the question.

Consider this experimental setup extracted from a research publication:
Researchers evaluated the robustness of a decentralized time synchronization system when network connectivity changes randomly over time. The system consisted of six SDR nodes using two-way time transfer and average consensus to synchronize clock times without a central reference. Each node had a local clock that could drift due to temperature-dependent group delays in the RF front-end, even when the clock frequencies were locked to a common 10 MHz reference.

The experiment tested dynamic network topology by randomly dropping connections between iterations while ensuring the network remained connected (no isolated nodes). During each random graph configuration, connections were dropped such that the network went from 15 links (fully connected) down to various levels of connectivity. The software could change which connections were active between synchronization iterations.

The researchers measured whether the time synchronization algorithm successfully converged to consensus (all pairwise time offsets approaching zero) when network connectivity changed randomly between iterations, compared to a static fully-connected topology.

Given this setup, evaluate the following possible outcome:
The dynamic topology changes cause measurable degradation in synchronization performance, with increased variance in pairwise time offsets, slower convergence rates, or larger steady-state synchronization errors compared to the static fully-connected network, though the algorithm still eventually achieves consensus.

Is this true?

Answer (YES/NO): YES